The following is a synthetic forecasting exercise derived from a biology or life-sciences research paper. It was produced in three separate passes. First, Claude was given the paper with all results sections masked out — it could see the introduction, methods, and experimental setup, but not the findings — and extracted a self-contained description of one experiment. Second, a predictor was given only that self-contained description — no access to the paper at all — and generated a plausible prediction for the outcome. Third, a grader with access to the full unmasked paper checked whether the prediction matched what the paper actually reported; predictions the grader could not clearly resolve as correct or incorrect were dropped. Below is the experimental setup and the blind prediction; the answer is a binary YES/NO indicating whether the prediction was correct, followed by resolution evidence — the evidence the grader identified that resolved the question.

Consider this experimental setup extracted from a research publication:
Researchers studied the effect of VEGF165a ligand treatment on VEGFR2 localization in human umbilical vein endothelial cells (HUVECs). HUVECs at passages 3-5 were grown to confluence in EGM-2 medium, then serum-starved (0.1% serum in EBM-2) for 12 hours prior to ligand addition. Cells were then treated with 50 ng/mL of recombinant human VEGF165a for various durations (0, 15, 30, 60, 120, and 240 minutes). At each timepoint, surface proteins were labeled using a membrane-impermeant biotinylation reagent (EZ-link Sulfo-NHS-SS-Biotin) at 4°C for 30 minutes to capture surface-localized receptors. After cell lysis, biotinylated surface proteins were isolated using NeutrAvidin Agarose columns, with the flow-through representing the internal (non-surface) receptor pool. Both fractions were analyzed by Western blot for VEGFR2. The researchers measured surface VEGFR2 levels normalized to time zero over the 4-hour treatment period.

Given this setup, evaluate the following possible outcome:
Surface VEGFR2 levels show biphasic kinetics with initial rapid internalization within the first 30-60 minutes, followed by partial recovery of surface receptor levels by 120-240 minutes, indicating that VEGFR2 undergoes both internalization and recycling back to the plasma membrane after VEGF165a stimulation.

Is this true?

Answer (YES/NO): NO